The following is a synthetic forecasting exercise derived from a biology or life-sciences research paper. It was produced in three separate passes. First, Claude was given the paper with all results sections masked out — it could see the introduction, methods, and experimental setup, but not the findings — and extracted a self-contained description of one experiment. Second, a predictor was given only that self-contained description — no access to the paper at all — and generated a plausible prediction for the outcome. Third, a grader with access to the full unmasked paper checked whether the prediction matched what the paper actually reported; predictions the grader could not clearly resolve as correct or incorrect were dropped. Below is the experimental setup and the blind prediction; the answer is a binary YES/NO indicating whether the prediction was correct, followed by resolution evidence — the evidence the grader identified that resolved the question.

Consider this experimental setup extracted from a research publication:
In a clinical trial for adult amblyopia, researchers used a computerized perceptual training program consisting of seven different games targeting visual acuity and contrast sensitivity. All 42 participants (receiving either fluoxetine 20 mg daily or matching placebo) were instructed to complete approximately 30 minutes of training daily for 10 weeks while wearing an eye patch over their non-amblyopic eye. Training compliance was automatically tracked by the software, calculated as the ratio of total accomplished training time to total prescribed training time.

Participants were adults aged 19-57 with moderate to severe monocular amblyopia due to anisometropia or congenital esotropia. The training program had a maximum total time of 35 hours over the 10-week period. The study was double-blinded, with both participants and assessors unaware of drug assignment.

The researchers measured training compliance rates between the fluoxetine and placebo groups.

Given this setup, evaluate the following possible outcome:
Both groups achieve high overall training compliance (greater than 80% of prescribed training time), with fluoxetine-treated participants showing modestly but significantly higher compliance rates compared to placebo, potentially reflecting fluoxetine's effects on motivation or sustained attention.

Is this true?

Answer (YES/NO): NO